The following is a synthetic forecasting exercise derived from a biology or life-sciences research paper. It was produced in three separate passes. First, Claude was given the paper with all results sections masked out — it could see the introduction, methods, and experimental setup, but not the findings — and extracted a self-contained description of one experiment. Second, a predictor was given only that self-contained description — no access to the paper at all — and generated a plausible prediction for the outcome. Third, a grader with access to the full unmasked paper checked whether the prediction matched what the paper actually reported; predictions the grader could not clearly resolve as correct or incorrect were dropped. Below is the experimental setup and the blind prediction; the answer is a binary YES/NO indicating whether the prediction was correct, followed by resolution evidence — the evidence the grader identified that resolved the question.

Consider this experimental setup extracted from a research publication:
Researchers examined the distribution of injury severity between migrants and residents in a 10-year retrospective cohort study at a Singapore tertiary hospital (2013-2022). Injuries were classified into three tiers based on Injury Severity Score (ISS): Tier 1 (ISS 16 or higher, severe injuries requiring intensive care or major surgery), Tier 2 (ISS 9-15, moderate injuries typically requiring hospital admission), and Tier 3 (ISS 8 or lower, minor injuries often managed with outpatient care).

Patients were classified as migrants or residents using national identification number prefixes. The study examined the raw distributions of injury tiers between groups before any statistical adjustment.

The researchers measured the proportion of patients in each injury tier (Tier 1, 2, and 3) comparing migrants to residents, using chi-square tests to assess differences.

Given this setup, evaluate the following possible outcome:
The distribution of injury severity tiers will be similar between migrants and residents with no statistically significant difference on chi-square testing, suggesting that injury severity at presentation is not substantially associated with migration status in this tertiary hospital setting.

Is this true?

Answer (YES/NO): NO